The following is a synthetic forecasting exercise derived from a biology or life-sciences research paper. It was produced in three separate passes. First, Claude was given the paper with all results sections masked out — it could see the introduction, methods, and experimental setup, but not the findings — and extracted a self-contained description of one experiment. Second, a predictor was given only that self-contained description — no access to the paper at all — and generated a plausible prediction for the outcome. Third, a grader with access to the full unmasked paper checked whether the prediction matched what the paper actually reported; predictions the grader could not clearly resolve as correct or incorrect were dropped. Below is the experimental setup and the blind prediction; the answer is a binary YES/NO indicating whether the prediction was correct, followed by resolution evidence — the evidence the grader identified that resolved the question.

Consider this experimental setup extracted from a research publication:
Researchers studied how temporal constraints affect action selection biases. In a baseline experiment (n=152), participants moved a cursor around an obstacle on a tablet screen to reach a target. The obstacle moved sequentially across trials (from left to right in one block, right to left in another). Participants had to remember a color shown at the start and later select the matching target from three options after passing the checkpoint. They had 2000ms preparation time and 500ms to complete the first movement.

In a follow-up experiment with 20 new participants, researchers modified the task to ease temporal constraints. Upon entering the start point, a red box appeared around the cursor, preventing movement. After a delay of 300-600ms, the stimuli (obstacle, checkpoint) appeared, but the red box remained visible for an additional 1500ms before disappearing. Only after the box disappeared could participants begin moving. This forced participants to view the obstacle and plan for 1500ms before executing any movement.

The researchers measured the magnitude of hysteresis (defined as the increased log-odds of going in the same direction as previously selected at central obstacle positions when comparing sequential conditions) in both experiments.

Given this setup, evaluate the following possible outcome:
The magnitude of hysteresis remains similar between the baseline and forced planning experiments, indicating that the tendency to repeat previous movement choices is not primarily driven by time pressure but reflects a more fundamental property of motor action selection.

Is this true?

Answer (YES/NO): NO